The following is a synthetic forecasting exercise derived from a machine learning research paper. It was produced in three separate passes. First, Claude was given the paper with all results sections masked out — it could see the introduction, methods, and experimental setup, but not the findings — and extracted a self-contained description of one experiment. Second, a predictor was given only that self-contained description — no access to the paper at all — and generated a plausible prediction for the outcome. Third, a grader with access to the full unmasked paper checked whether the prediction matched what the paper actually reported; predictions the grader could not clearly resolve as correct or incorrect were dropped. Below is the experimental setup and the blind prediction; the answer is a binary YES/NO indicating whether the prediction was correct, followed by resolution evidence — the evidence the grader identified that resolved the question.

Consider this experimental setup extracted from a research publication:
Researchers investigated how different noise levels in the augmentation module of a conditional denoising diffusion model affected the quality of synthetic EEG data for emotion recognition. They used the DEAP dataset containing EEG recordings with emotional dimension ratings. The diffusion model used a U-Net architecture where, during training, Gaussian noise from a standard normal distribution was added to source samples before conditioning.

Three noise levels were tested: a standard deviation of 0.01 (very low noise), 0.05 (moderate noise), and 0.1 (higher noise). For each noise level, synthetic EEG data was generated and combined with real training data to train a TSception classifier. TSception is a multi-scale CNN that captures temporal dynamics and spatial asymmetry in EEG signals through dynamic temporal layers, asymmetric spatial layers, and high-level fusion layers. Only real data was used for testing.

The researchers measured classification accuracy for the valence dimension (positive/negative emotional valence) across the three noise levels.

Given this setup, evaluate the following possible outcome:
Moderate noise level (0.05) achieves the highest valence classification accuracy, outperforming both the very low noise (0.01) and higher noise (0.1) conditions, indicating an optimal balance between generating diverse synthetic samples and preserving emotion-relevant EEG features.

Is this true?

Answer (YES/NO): NO